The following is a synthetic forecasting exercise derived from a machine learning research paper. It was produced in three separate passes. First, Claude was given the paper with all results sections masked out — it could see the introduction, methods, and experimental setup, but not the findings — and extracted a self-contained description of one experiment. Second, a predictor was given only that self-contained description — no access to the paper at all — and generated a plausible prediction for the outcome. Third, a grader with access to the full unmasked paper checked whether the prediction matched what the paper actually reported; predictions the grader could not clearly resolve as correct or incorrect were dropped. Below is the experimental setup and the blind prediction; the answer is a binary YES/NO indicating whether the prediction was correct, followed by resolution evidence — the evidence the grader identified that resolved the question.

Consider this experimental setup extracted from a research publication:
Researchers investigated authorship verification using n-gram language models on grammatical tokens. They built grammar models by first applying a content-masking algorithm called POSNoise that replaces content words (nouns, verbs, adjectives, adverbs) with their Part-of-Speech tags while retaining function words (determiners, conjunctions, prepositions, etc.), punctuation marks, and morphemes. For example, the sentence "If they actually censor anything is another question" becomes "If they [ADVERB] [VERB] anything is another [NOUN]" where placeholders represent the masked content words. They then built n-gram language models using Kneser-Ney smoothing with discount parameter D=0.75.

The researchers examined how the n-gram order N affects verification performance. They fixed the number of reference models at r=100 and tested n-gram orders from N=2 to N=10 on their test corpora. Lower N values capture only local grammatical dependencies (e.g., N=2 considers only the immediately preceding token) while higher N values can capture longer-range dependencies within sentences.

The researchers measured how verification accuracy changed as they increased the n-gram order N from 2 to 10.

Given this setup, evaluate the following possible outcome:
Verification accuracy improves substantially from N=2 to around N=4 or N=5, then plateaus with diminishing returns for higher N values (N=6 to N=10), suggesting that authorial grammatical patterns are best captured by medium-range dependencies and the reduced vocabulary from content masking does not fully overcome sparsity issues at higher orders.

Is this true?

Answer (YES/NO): NO